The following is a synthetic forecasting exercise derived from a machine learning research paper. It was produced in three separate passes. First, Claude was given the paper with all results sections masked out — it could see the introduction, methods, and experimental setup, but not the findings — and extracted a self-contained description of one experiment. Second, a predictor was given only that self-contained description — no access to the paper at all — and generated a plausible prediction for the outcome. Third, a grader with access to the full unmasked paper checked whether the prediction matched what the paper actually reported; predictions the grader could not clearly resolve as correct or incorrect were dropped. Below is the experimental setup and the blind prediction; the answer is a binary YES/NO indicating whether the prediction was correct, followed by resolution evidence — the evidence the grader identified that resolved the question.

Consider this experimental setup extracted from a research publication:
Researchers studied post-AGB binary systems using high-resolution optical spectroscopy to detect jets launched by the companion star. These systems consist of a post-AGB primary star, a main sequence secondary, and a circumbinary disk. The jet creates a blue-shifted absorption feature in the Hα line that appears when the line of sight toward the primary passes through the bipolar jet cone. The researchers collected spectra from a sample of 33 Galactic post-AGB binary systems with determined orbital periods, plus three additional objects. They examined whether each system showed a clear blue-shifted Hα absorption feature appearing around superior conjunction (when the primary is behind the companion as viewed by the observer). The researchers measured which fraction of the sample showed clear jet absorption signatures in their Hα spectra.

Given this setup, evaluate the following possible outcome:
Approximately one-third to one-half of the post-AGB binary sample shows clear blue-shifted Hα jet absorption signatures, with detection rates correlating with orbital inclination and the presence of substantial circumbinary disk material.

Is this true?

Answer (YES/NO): NO